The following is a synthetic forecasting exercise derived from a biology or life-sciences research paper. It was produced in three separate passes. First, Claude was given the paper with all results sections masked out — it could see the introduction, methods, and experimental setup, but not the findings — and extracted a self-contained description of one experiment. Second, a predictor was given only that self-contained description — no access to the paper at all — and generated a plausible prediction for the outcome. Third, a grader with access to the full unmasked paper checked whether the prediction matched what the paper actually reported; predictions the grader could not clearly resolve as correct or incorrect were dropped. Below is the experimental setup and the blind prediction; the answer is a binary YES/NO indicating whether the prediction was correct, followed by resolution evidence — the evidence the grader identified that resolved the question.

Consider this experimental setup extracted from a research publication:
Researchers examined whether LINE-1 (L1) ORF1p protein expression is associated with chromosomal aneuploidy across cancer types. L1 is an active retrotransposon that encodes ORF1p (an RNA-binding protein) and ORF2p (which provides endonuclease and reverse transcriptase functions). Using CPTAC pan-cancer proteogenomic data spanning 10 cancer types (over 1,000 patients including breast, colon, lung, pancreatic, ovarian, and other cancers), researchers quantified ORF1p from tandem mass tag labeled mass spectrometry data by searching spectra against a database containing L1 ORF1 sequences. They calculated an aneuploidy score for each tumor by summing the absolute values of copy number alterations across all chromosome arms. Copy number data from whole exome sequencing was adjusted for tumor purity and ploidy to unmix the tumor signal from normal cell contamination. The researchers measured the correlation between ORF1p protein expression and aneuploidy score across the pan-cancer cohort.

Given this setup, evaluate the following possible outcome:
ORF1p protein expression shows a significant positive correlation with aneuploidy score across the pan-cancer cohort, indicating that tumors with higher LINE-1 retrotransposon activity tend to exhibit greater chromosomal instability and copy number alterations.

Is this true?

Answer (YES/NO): YES